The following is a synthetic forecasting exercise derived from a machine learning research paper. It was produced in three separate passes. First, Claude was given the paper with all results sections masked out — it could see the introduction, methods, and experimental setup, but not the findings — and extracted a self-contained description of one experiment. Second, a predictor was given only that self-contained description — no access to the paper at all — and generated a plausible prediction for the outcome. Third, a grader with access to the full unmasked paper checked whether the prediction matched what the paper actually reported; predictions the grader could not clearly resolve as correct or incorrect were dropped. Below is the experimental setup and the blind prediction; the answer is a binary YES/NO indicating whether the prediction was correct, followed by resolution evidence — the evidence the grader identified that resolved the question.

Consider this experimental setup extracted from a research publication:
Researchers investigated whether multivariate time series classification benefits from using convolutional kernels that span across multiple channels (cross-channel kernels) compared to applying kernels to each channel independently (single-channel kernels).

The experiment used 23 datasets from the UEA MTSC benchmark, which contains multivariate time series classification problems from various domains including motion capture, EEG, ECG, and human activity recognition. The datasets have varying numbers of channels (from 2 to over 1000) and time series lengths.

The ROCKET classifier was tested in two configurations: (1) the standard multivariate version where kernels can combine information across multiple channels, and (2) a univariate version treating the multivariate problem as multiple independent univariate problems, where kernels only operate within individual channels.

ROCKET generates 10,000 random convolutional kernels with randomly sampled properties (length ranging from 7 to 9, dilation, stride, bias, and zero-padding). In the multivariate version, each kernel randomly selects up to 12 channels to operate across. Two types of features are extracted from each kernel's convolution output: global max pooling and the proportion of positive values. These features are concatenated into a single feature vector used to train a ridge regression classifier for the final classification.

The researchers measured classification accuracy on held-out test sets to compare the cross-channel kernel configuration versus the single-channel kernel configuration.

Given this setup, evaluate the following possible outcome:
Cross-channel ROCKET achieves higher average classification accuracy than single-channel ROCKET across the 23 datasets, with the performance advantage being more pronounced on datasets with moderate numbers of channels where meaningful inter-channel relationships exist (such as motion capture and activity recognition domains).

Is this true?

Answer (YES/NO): NO